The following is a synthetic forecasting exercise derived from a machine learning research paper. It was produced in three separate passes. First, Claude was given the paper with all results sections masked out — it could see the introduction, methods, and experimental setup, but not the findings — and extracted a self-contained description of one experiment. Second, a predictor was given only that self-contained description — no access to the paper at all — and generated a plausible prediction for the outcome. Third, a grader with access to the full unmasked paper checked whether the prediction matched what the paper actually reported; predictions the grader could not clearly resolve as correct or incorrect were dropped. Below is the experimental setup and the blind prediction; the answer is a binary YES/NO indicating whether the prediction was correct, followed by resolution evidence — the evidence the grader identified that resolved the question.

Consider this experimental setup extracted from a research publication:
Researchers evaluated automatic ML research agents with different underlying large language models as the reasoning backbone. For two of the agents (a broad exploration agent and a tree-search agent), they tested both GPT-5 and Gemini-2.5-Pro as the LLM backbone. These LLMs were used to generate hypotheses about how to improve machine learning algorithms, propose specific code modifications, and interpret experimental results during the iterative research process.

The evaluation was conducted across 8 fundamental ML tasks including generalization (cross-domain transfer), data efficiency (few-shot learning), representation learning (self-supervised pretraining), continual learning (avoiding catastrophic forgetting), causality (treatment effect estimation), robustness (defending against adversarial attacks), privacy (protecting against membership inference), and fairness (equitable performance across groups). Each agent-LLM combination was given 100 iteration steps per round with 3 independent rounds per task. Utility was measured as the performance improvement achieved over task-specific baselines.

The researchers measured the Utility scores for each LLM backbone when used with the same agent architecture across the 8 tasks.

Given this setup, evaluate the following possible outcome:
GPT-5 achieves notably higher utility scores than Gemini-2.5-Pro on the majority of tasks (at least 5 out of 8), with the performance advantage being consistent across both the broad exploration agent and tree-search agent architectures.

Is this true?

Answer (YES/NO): NO